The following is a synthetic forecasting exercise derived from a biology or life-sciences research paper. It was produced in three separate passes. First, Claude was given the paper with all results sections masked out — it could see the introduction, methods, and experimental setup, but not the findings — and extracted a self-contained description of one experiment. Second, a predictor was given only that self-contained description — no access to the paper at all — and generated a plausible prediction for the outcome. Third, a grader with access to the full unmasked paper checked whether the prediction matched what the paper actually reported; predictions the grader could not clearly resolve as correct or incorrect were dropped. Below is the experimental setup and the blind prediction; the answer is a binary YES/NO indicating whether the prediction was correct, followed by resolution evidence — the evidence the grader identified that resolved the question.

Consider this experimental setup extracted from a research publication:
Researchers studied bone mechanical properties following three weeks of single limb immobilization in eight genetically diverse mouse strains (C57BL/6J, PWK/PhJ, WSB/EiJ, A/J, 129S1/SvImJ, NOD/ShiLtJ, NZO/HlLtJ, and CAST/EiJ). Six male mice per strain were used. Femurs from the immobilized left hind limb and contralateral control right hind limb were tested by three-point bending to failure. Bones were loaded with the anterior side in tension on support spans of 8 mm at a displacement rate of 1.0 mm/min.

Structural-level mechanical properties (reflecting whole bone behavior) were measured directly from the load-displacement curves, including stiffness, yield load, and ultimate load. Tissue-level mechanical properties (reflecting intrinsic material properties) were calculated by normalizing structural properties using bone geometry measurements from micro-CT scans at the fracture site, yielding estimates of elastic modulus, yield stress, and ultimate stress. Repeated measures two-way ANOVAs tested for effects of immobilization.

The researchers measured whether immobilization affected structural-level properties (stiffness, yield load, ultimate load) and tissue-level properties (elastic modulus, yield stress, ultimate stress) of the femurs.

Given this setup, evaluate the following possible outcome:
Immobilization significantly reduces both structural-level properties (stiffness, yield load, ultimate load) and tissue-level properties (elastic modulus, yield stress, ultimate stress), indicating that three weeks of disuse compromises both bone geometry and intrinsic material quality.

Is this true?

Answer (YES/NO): NO